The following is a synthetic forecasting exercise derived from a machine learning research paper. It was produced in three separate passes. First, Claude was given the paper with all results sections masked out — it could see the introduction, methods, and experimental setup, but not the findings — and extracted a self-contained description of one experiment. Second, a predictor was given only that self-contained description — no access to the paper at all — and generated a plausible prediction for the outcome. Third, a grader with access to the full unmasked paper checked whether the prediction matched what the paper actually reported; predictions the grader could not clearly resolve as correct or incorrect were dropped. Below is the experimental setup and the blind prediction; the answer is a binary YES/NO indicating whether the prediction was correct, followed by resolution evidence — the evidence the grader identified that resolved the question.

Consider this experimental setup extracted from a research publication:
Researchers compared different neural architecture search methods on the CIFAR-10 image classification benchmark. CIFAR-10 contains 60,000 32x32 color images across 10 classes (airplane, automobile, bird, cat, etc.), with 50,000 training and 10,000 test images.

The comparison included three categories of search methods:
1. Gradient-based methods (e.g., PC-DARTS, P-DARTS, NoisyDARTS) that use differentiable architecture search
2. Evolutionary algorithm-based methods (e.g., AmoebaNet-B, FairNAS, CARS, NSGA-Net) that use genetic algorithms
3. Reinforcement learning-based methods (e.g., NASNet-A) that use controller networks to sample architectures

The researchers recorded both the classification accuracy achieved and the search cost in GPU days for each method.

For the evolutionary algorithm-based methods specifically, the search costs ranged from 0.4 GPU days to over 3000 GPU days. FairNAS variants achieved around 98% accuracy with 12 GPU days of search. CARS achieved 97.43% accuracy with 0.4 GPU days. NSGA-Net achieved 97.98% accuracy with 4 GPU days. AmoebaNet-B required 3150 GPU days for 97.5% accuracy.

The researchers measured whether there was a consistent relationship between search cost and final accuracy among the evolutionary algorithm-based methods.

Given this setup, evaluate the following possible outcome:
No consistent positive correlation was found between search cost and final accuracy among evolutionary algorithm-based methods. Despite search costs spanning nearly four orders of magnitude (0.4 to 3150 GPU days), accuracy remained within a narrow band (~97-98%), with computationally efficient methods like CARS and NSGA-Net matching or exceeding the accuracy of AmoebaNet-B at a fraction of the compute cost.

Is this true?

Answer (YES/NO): YES